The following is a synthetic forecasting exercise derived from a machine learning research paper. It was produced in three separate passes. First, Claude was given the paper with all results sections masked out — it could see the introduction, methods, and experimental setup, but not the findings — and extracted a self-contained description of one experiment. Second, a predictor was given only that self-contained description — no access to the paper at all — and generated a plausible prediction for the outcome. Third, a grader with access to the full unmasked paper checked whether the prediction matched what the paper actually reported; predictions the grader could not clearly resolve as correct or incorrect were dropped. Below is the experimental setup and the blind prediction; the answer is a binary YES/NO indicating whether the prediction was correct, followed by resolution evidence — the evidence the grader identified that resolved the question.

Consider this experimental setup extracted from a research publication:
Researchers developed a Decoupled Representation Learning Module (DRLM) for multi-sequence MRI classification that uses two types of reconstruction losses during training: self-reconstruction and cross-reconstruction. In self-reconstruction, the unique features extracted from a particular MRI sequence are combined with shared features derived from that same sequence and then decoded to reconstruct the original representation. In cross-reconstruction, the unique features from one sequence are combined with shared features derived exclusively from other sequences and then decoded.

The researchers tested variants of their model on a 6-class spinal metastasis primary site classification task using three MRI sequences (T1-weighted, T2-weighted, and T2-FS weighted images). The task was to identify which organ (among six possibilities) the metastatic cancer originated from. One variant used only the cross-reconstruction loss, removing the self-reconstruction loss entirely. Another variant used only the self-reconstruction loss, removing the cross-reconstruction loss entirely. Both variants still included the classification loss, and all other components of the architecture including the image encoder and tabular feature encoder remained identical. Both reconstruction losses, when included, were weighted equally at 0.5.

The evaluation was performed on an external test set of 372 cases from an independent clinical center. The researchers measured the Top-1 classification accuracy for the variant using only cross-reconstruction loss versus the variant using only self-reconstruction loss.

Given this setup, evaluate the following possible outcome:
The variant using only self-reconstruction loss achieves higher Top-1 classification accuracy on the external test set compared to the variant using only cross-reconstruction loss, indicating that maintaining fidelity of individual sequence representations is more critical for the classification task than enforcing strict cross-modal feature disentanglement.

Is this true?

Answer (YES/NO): YES